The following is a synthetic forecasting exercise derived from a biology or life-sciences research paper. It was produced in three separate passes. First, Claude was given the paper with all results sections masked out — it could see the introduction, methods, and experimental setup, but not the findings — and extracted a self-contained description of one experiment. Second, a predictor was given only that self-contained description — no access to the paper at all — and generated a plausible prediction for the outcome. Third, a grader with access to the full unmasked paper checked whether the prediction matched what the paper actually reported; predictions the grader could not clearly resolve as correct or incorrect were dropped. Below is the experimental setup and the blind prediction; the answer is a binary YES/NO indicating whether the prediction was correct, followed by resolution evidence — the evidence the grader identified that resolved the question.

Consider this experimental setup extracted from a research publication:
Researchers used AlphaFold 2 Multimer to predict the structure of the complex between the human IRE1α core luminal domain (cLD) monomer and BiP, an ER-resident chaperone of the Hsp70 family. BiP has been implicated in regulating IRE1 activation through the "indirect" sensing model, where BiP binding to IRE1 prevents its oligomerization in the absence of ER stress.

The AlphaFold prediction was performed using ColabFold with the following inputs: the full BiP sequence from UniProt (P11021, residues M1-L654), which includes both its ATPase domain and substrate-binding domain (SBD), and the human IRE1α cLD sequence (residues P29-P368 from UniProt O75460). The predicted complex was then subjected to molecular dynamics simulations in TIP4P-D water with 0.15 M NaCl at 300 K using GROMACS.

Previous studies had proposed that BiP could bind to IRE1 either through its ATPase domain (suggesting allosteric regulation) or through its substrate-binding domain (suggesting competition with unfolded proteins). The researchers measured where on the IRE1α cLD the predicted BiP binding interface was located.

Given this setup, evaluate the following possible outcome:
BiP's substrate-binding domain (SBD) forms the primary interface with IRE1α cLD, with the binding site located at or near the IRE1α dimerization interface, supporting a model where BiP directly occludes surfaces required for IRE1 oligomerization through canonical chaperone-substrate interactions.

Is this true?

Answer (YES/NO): NO